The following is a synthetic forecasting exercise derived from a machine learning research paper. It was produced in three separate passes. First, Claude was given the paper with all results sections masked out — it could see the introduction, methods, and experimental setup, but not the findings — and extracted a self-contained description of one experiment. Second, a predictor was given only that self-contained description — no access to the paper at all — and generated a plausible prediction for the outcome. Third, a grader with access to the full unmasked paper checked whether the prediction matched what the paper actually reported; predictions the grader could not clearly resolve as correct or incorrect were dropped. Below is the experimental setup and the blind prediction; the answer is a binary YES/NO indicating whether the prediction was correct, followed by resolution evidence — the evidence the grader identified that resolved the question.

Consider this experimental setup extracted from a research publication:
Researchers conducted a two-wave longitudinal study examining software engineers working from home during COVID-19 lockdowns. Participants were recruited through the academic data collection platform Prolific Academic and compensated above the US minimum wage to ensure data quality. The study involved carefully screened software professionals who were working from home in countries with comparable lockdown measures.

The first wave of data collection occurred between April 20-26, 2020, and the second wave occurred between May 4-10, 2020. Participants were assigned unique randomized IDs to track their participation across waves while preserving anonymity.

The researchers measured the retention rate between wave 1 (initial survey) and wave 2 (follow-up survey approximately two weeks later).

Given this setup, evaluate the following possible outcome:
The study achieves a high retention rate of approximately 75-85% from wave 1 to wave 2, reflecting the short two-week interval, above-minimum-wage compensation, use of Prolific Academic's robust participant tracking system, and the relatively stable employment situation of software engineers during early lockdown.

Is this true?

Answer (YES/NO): NO